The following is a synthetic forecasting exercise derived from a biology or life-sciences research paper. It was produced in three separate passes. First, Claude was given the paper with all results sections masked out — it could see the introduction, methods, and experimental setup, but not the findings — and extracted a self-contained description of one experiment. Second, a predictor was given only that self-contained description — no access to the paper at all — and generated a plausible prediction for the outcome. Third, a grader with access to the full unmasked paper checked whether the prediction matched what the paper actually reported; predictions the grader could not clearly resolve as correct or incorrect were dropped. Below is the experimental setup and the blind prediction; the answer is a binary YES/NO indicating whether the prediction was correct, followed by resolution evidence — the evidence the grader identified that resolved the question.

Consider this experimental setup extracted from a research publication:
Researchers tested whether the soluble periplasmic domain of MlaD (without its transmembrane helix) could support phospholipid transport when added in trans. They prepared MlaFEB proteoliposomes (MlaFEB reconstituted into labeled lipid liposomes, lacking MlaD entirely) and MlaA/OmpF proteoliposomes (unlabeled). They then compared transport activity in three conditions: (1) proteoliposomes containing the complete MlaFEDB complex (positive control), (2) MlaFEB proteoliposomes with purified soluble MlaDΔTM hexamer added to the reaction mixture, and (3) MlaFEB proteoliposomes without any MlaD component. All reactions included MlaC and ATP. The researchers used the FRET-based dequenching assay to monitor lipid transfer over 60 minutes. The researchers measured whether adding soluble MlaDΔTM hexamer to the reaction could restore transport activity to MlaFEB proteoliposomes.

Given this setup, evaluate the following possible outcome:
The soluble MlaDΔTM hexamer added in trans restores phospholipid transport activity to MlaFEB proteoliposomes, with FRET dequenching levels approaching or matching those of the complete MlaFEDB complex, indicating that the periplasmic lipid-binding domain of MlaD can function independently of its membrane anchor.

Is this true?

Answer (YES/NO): NO